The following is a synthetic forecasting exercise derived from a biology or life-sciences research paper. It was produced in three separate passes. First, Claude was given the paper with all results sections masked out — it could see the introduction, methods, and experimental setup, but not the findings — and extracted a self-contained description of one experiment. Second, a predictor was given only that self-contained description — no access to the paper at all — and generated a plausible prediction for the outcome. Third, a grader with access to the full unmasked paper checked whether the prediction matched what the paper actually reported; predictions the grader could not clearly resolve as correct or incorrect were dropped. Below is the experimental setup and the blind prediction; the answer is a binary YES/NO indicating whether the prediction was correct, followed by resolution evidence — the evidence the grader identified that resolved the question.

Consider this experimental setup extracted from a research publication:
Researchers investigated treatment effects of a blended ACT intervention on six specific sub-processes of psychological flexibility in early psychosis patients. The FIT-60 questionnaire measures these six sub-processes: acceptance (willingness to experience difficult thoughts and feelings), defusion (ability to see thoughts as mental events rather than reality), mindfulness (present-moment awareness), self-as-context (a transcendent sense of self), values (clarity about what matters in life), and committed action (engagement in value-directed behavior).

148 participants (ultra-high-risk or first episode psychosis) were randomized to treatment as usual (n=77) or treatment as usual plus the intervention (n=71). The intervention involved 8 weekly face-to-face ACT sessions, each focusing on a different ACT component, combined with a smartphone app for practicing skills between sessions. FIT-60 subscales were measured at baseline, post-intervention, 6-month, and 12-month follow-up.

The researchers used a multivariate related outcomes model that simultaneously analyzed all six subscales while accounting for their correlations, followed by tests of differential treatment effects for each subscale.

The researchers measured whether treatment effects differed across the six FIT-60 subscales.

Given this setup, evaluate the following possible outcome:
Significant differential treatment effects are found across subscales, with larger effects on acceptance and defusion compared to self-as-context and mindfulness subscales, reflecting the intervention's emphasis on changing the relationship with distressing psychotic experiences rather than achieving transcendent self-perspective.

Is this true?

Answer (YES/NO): NO